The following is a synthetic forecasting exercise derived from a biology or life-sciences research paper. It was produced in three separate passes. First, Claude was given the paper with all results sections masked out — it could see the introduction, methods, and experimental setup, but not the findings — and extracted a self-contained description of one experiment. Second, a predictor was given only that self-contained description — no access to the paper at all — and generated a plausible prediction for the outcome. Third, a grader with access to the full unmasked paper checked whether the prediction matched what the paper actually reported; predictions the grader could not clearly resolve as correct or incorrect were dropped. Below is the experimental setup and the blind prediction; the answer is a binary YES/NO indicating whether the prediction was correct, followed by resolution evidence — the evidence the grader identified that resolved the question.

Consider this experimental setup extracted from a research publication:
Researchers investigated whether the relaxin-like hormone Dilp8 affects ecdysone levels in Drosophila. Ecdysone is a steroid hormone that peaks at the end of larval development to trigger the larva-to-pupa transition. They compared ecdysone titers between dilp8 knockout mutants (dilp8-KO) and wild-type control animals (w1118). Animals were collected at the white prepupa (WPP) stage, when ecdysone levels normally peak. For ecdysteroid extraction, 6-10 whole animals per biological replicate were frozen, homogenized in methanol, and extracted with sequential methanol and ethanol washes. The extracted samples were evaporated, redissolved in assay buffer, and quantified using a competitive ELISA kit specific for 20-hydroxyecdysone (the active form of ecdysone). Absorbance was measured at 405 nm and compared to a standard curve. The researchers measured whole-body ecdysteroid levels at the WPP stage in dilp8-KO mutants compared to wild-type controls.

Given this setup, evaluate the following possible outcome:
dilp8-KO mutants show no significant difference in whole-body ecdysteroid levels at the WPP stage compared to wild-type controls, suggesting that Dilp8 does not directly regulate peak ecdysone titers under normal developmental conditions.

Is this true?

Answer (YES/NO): NO